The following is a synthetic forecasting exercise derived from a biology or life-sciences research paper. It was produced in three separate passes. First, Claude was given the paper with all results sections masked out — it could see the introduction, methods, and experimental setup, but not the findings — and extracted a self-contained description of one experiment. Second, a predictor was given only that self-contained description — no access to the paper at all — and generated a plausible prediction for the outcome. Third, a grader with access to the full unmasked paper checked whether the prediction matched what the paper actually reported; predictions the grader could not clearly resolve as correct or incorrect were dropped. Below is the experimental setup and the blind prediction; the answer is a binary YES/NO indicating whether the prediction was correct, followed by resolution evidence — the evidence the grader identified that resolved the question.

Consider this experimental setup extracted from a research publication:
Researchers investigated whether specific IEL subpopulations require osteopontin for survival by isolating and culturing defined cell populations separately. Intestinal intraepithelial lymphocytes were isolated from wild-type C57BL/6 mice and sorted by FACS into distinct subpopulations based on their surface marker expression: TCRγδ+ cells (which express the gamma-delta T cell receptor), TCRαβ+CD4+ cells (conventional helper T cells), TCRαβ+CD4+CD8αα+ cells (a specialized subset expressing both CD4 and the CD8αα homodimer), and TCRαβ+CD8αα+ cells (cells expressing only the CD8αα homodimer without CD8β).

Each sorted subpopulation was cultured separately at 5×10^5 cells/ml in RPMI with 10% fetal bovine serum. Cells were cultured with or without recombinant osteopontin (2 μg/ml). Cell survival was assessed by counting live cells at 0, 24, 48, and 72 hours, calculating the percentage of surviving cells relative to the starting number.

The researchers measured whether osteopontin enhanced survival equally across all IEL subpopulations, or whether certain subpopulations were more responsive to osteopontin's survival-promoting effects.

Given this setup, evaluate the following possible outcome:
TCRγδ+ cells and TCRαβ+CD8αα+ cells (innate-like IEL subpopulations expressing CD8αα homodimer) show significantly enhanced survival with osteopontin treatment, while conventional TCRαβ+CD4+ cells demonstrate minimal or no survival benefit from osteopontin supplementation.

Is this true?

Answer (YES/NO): NO